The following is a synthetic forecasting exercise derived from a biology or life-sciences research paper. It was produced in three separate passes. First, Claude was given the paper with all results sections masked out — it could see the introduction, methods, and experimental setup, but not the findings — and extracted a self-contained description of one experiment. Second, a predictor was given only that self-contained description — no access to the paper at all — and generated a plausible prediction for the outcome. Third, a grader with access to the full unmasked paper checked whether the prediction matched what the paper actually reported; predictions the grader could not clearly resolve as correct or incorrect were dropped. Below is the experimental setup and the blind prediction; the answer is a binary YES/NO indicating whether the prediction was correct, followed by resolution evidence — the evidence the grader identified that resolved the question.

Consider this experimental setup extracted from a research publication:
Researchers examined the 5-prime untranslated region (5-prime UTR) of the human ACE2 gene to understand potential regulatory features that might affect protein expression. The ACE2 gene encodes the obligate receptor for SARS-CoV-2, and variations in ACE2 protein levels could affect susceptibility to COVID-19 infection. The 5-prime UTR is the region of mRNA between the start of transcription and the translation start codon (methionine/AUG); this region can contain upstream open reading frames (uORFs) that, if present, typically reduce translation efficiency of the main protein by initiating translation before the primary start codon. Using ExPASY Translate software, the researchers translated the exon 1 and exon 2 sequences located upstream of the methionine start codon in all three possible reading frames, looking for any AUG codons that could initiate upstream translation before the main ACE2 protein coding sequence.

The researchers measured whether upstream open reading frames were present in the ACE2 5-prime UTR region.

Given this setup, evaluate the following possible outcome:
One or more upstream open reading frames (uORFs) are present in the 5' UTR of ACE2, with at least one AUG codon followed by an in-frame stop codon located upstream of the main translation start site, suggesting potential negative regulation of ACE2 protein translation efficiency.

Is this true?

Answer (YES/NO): NO